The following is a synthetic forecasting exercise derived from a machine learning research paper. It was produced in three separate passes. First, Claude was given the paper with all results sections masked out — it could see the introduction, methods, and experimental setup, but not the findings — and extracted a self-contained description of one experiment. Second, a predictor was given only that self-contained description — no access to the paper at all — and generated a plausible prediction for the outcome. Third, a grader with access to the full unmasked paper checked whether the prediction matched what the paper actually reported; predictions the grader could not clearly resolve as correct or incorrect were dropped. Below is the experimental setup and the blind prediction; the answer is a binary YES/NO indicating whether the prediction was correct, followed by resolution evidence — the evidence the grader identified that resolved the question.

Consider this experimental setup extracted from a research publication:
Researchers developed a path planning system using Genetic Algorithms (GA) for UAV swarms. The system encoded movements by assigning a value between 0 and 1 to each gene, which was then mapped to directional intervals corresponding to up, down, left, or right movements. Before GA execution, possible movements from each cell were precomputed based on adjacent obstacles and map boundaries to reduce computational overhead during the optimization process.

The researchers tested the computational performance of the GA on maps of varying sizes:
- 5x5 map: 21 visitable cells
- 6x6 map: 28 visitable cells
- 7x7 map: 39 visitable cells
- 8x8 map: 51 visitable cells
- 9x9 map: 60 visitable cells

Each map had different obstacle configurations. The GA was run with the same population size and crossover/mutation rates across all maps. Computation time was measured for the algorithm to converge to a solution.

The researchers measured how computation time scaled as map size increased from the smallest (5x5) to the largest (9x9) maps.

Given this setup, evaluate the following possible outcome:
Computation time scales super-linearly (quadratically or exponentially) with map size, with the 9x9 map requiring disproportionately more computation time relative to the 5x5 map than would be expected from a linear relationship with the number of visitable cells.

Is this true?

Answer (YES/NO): NO